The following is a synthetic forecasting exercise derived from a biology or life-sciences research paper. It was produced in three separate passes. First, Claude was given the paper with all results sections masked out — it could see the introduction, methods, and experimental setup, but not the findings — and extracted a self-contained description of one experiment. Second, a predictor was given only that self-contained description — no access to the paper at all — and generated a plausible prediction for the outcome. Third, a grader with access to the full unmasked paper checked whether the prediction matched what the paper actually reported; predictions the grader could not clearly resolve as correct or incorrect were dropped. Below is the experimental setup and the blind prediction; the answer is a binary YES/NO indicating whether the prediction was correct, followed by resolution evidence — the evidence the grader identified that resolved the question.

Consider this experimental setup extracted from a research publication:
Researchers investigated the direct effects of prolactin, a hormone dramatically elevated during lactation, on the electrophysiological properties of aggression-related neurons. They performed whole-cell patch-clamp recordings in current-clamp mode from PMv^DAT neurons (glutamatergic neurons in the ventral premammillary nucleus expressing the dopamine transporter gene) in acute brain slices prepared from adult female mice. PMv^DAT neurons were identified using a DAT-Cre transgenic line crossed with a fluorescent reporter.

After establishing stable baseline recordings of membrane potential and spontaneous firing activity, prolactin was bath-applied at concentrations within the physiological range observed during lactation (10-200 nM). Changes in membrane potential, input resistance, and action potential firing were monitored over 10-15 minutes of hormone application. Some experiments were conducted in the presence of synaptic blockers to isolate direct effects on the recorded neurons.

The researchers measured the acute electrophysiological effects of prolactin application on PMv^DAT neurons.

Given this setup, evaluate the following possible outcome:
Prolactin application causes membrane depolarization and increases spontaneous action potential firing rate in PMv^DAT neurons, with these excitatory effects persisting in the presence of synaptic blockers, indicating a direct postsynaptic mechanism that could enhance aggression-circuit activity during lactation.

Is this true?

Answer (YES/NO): YES